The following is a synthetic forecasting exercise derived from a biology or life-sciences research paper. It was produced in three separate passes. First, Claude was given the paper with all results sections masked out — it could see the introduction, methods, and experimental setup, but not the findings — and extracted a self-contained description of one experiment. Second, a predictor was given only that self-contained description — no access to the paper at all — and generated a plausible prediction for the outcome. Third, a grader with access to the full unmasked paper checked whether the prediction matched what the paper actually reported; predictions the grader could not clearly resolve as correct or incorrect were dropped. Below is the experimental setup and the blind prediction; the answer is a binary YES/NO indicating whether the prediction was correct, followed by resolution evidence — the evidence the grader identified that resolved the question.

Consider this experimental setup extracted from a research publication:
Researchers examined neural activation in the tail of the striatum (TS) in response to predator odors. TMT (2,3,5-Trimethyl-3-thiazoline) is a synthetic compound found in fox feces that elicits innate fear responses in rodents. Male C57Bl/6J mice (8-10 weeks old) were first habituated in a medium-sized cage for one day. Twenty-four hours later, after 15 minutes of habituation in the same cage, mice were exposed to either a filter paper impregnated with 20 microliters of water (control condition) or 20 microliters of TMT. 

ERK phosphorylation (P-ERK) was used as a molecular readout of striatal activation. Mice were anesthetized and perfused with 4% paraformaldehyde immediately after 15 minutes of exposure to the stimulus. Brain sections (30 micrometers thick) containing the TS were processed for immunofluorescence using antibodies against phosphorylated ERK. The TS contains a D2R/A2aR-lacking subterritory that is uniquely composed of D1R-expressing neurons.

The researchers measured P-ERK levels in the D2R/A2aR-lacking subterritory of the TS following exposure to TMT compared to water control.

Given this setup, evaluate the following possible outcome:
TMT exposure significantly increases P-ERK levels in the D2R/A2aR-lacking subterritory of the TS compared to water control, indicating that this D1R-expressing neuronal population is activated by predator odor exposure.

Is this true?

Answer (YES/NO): NO